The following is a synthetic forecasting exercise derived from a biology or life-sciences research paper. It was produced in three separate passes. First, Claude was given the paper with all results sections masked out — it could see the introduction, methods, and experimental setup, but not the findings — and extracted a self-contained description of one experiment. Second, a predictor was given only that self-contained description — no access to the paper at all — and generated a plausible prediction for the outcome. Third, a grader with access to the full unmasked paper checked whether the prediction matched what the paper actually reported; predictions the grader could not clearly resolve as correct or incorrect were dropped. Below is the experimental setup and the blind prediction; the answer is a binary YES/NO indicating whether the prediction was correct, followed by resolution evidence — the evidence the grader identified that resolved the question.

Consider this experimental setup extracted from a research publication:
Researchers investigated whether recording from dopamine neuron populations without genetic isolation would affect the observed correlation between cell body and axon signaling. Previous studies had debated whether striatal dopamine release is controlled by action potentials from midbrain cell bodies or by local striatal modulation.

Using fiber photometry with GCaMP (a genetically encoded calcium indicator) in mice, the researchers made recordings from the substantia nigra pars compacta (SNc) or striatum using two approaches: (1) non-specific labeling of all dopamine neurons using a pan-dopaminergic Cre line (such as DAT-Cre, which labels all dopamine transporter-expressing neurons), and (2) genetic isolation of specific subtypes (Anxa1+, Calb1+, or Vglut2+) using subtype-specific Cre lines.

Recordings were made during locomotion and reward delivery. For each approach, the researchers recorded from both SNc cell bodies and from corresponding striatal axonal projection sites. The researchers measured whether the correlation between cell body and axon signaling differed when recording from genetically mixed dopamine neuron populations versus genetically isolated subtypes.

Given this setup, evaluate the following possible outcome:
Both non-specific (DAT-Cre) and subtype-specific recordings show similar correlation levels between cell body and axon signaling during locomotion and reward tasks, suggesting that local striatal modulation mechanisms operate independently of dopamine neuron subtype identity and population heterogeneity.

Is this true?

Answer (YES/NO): NO